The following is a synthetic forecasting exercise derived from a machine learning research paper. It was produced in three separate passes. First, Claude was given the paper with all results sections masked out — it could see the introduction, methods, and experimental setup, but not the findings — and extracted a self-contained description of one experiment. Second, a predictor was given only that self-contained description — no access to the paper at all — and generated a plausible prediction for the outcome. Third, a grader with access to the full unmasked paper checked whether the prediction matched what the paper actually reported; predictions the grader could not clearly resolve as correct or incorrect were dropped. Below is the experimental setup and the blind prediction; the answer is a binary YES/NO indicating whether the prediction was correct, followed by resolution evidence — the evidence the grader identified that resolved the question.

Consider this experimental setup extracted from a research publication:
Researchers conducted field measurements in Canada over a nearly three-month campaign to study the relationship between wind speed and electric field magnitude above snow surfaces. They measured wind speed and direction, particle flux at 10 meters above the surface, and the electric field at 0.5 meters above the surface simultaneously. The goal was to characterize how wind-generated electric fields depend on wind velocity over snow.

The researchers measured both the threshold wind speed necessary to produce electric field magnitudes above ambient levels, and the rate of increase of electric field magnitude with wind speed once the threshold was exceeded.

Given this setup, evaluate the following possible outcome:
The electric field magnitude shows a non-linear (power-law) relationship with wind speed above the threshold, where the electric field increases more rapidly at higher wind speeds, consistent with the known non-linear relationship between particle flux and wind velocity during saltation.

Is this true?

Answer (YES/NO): NO